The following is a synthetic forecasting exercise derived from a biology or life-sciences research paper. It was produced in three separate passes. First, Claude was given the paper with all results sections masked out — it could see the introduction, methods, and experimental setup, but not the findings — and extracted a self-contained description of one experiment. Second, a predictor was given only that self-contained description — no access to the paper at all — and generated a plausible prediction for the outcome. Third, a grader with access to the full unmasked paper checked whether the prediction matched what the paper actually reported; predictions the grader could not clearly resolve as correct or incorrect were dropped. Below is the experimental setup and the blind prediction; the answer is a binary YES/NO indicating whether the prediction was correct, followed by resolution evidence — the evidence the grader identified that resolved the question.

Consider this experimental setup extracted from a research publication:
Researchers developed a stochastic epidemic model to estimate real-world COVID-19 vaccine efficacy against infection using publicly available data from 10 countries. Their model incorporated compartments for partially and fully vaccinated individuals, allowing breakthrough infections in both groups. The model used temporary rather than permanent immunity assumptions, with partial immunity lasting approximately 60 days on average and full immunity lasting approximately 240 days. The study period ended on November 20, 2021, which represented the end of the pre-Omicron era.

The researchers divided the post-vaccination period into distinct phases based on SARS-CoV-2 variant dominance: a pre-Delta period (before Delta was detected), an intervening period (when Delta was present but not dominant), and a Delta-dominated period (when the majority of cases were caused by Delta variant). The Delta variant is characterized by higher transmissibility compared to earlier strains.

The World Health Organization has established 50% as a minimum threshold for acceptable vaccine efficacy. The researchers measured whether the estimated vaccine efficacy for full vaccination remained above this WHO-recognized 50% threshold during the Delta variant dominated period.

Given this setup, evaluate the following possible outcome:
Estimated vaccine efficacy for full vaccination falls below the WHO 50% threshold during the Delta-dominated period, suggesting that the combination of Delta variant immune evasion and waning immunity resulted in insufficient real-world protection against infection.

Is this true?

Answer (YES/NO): NO